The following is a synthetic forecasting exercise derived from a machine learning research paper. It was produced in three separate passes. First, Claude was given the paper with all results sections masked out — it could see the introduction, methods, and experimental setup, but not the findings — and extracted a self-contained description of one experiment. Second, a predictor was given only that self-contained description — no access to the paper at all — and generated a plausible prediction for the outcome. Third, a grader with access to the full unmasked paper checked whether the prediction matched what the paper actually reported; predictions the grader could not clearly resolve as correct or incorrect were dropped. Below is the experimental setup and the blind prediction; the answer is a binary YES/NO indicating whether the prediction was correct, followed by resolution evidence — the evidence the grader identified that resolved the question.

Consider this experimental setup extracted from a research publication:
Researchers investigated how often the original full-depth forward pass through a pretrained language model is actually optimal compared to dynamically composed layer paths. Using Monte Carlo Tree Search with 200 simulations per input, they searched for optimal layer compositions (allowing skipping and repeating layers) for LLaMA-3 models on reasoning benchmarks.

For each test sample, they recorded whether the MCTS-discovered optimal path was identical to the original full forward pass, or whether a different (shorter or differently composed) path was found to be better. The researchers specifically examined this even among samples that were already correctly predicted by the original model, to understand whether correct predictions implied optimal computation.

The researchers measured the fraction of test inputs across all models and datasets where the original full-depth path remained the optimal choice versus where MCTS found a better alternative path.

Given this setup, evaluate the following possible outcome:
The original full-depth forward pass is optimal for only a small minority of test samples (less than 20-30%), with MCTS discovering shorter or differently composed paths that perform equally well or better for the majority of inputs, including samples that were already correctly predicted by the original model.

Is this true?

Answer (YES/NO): YES